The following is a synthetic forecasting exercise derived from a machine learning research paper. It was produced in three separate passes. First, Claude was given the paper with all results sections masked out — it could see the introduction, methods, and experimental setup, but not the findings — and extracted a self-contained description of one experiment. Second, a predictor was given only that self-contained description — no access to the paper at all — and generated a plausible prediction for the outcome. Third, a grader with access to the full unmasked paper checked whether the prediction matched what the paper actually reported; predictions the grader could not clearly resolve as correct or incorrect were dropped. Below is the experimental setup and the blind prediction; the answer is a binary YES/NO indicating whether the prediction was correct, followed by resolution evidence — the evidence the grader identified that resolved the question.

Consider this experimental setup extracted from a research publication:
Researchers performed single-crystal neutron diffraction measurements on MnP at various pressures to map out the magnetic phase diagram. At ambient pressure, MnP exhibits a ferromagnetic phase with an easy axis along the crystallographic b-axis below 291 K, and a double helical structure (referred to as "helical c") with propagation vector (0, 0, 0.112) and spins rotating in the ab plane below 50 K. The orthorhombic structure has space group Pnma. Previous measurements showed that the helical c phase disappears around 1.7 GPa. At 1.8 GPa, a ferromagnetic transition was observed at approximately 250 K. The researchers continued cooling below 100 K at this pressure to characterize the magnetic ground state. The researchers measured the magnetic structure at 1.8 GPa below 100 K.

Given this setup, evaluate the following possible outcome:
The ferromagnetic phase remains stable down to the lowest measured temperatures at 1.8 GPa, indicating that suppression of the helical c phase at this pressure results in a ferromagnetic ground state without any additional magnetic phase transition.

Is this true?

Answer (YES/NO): NO